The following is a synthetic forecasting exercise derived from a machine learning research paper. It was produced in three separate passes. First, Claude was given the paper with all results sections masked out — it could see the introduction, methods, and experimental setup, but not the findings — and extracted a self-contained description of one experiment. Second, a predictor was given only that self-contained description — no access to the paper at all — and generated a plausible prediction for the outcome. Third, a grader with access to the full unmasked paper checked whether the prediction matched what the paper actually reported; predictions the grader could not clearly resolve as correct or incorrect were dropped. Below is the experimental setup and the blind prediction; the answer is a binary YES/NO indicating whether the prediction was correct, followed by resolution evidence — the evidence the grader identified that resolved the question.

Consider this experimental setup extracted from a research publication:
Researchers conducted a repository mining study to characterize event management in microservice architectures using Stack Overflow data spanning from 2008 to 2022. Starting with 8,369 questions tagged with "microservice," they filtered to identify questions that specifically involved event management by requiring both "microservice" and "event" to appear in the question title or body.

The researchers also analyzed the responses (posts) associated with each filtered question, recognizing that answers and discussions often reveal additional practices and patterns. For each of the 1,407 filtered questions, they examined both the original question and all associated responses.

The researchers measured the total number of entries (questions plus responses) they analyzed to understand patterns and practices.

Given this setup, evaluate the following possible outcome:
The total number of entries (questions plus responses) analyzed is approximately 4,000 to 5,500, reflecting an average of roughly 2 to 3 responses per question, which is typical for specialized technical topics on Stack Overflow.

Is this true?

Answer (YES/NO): NO